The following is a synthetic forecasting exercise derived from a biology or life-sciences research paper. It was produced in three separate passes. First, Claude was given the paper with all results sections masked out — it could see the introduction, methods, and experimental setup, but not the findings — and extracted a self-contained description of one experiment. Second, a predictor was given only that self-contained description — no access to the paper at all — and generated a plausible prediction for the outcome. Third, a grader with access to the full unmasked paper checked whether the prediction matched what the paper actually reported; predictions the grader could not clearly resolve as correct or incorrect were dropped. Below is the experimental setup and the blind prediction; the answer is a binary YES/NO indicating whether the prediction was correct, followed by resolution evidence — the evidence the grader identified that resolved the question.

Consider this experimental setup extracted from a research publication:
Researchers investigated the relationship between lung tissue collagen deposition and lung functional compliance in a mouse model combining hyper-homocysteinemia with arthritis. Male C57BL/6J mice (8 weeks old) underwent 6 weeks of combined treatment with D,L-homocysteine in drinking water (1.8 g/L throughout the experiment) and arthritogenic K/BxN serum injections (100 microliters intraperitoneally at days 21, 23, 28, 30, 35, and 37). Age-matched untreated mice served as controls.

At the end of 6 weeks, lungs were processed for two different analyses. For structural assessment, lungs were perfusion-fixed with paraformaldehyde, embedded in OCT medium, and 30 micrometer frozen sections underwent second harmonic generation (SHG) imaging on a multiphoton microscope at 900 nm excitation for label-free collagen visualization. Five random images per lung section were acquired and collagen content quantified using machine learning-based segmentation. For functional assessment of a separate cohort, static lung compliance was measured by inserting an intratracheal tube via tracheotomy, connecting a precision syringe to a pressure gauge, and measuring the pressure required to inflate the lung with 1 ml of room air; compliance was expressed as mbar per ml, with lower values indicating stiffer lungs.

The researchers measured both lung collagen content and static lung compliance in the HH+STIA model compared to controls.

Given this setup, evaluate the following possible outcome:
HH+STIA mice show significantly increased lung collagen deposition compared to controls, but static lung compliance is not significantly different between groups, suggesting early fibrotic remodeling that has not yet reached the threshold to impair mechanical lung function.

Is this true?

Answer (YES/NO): NO